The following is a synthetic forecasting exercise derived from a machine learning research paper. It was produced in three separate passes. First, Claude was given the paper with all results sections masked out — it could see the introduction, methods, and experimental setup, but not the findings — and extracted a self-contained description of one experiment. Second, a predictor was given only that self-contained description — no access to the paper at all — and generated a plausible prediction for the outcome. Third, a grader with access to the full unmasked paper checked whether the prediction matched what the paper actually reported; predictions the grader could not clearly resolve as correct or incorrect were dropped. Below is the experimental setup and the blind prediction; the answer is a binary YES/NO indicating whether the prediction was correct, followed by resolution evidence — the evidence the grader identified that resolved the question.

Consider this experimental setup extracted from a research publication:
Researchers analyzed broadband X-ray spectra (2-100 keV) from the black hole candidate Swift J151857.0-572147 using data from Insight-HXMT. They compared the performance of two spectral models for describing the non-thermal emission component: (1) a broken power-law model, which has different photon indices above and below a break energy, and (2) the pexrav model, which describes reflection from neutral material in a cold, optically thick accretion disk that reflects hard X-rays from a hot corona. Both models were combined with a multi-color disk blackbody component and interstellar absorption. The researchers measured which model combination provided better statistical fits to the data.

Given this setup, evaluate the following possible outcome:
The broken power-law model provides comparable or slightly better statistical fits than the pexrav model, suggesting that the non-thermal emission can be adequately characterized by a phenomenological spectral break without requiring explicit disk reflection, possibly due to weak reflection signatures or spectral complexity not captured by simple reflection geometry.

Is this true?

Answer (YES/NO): NO